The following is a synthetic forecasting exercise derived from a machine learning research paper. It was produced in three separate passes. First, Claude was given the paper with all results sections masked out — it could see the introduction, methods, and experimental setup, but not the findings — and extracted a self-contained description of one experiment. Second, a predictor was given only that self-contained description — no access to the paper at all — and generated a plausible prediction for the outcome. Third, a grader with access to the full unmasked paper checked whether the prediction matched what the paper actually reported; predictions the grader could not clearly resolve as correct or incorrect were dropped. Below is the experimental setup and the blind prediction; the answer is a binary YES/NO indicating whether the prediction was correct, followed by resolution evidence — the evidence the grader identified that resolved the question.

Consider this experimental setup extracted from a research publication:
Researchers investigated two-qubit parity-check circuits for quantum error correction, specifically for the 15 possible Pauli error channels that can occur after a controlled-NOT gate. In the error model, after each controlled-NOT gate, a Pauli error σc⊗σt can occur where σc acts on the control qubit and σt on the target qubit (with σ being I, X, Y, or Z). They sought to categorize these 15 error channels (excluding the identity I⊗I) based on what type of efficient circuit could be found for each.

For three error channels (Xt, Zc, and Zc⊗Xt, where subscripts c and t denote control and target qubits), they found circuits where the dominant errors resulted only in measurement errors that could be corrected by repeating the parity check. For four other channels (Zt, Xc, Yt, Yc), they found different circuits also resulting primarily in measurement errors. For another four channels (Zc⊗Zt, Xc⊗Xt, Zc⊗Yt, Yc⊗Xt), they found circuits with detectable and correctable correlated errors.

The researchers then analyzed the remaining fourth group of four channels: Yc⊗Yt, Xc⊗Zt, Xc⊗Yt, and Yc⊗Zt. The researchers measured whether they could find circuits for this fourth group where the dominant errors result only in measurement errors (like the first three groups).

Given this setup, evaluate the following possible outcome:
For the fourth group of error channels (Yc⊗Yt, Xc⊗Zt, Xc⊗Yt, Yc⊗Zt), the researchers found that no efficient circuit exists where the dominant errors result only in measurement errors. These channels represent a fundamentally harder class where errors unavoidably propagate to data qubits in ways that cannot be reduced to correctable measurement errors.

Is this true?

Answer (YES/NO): YES